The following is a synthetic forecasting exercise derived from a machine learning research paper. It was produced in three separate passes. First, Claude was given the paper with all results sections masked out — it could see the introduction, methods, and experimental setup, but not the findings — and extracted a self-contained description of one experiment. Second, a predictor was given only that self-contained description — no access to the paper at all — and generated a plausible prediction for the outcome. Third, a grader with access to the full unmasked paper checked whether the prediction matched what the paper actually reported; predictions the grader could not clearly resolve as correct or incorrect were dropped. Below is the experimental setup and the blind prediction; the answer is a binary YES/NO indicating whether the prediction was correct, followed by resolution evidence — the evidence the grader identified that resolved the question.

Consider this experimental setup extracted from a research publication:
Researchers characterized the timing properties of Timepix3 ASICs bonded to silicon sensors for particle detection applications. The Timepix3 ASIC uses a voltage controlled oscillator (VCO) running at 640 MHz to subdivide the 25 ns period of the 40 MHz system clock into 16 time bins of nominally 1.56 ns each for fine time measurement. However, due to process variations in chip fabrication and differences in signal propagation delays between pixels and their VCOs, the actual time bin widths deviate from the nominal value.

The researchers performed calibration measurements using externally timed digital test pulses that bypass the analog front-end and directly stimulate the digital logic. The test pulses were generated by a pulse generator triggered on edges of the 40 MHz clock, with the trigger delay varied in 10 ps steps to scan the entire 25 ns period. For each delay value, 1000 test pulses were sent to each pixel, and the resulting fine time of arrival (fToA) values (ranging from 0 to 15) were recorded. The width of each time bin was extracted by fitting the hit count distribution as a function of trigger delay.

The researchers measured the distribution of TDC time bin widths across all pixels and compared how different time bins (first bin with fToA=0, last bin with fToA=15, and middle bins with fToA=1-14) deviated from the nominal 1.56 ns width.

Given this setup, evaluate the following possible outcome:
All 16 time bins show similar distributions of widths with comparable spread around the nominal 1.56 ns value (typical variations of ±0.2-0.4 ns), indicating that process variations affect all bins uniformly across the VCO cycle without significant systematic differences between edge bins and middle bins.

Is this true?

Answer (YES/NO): NO